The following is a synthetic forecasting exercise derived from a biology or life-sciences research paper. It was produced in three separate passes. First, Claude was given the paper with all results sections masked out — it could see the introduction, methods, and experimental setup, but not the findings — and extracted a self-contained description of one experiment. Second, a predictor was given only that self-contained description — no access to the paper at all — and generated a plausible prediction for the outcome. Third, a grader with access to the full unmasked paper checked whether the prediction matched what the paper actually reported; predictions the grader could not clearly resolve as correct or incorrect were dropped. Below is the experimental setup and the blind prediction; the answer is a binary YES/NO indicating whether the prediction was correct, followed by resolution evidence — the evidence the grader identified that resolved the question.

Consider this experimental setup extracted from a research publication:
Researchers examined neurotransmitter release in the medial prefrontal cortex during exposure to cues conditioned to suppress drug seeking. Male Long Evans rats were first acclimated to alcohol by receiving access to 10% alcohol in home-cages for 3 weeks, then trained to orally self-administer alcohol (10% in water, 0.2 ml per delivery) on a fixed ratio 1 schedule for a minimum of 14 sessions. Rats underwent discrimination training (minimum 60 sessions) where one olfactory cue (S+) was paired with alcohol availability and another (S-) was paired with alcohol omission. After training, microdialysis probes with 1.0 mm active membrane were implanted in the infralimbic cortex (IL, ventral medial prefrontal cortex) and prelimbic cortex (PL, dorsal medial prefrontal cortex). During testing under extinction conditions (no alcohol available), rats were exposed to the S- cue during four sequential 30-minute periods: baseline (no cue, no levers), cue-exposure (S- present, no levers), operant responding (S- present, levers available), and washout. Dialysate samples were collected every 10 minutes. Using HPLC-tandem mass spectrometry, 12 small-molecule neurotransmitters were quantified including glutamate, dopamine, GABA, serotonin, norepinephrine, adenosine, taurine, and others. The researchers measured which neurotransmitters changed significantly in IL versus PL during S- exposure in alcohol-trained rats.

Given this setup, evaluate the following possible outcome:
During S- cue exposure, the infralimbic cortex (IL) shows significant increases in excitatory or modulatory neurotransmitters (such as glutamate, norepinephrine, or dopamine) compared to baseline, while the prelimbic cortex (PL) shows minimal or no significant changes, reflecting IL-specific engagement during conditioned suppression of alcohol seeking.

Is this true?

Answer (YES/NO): YES